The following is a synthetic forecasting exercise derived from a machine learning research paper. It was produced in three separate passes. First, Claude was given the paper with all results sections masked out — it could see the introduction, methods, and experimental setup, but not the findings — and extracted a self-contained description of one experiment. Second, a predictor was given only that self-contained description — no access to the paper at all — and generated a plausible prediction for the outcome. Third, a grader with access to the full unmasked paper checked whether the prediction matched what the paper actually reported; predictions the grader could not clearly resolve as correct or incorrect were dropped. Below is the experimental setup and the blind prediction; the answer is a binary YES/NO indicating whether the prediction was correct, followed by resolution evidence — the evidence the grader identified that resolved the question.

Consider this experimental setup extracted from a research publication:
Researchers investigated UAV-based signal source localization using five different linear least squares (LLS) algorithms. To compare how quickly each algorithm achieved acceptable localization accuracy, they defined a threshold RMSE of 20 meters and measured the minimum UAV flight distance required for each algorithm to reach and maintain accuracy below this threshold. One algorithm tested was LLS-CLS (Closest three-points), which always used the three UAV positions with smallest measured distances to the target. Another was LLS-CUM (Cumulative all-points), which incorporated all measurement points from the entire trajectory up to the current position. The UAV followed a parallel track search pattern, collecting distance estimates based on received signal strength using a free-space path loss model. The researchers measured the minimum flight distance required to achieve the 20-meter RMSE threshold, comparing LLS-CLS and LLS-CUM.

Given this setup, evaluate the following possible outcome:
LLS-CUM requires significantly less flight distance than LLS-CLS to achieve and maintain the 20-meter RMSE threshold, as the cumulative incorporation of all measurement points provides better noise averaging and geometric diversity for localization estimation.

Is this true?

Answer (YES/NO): YES